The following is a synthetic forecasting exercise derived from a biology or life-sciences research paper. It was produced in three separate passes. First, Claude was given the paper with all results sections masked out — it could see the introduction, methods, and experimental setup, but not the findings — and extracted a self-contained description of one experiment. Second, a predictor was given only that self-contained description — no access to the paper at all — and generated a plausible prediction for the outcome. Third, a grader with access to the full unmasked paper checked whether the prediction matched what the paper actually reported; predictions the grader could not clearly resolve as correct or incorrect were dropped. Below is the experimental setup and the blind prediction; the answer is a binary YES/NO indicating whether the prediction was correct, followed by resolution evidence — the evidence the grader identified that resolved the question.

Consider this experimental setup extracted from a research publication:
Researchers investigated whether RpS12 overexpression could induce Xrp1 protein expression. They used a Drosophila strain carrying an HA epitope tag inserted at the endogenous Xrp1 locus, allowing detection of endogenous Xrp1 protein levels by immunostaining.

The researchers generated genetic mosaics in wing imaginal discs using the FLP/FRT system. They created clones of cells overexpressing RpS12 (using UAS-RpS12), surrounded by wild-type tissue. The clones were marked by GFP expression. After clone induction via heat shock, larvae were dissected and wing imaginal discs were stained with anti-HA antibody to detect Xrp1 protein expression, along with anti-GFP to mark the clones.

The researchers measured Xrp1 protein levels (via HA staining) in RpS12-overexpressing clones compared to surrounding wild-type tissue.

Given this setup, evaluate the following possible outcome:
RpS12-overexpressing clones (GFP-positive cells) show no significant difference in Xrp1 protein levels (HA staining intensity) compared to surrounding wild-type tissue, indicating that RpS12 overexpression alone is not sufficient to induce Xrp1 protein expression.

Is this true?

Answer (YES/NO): NO